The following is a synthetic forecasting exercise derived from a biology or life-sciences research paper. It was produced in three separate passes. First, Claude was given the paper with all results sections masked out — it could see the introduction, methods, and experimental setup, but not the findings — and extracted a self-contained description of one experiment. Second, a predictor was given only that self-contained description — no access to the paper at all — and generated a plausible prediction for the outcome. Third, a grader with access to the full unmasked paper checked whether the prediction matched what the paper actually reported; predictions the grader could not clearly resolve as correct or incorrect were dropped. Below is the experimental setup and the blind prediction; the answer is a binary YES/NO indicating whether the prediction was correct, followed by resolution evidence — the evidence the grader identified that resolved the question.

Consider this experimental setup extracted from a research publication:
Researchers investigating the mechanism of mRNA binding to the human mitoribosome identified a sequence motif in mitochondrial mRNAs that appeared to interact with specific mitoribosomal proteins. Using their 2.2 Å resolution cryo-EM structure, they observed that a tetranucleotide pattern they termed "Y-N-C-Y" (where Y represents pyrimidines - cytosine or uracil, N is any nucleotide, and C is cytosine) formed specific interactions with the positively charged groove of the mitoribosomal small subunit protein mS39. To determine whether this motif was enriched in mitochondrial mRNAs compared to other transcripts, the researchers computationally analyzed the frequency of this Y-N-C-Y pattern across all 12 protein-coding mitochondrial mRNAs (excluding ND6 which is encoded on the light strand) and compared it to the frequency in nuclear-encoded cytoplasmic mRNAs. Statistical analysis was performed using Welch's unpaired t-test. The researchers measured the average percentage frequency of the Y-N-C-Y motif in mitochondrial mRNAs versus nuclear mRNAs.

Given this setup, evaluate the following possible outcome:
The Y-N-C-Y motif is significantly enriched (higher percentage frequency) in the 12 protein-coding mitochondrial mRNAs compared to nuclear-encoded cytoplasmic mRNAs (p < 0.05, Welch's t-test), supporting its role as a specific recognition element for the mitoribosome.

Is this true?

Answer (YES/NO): YES